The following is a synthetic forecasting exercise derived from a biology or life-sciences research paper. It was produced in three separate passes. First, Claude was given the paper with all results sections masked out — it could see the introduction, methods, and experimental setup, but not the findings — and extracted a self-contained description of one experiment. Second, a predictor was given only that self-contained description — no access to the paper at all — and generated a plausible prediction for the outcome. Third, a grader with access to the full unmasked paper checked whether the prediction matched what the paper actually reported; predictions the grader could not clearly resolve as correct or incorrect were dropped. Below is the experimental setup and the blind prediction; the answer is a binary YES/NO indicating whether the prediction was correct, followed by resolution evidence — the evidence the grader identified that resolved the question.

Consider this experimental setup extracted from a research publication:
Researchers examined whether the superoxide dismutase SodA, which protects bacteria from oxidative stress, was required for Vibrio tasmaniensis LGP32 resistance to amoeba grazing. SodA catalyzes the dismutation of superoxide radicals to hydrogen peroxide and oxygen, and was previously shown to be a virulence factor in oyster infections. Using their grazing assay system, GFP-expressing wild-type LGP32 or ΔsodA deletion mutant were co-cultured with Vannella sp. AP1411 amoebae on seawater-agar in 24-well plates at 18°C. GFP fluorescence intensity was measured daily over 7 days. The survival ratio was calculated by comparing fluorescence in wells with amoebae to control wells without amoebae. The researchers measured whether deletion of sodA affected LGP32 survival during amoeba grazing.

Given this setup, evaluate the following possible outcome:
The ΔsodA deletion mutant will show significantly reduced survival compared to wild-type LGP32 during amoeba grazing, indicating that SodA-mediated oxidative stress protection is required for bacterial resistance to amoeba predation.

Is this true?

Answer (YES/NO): NO